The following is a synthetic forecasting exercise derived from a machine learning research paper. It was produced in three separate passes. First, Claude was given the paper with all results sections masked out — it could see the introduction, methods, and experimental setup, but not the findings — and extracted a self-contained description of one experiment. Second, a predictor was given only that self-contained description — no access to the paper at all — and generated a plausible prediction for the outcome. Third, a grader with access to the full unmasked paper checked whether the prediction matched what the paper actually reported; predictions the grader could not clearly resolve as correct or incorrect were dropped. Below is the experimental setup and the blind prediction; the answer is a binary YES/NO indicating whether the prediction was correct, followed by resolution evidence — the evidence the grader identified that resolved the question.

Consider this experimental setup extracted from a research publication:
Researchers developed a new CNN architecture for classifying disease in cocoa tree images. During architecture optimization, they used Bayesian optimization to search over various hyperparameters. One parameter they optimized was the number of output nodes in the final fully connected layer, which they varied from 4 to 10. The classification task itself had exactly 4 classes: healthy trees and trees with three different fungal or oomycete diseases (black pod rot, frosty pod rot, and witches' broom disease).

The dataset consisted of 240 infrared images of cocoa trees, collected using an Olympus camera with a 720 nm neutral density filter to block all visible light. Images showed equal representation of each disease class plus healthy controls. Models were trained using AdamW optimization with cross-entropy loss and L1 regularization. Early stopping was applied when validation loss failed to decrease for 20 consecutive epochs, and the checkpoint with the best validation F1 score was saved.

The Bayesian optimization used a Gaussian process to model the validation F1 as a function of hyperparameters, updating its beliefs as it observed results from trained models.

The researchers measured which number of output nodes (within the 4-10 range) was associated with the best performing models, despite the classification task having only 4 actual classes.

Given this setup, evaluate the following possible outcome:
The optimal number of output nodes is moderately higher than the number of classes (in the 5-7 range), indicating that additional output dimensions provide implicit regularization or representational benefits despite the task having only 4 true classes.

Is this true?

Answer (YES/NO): NO